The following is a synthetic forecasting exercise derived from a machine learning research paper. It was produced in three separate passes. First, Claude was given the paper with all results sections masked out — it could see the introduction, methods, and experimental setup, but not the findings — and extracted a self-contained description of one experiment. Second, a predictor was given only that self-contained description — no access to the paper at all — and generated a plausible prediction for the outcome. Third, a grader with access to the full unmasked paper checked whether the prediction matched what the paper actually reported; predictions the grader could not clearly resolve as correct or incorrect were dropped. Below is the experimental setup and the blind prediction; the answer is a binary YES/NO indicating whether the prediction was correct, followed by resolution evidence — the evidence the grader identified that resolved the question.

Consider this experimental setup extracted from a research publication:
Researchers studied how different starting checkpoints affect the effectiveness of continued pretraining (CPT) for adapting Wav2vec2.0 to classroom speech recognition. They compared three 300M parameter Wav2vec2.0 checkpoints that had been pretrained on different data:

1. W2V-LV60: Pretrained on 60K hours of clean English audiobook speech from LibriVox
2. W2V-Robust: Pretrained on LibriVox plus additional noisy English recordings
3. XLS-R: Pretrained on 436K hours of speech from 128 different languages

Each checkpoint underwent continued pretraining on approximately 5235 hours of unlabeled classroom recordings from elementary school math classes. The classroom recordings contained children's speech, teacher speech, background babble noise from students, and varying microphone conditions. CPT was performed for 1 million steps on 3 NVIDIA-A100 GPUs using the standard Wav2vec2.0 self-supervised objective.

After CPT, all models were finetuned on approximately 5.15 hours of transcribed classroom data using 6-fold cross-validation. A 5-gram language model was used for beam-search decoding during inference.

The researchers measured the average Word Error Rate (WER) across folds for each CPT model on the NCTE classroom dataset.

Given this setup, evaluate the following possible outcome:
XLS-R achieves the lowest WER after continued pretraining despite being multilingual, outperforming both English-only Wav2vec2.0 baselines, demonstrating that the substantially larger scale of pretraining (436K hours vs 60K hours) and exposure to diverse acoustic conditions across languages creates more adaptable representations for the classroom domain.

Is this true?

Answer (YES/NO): NO